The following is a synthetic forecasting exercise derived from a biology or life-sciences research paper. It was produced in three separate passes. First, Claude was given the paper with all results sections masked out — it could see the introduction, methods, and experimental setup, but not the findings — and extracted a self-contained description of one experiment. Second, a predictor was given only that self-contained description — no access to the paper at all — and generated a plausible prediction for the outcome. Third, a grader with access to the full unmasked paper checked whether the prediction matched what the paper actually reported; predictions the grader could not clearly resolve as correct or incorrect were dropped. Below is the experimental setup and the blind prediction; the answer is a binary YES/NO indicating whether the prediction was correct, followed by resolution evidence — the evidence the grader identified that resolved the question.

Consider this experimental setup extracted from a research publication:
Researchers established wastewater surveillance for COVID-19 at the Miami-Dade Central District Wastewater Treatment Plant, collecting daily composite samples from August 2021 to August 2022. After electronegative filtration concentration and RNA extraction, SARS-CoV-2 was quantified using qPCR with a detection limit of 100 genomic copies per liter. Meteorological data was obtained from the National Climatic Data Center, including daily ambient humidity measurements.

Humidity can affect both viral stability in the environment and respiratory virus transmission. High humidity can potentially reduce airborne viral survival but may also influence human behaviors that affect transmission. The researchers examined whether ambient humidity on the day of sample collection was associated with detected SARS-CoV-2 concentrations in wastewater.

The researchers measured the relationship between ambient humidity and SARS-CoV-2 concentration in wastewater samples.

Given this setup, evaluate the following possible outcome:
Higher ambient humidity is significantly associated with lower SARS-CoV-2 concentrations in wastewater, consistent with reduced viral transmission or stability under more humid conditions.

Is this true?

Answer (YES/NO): NO